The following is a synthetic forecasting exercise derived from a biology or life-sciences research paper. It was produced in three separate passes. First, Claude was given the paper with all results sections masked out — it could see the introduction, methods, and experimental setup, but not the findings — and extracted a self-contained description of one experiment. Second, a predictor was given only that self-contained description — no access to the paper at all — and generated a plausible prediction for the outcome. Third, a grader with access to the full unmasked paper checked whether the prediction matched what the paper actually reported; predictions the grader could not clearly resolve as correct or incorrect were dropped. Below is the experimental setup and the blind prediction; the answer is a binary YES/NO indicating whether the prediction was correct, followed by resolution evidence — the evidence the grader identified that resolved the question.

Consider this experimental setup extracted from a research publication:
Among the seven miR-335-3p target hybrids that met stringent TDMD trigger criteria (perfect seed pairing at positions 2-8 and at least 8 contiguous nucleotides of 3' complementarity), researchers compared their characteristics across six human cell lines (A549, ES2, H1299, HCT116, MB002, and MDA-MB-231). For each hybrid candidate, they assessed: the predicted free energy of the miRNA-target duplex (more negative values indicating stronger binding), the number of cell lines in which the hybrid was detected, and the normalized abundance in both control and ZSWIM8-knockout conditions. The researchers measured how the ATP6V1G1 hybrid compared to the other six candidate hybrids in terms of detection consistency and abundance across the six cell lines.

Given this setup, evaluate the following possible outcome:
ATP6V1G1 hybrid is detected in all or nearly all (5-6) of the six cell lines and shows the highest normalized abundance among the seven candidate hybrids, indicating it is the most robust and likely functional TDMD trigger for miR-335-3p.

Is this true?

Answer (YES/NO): YES